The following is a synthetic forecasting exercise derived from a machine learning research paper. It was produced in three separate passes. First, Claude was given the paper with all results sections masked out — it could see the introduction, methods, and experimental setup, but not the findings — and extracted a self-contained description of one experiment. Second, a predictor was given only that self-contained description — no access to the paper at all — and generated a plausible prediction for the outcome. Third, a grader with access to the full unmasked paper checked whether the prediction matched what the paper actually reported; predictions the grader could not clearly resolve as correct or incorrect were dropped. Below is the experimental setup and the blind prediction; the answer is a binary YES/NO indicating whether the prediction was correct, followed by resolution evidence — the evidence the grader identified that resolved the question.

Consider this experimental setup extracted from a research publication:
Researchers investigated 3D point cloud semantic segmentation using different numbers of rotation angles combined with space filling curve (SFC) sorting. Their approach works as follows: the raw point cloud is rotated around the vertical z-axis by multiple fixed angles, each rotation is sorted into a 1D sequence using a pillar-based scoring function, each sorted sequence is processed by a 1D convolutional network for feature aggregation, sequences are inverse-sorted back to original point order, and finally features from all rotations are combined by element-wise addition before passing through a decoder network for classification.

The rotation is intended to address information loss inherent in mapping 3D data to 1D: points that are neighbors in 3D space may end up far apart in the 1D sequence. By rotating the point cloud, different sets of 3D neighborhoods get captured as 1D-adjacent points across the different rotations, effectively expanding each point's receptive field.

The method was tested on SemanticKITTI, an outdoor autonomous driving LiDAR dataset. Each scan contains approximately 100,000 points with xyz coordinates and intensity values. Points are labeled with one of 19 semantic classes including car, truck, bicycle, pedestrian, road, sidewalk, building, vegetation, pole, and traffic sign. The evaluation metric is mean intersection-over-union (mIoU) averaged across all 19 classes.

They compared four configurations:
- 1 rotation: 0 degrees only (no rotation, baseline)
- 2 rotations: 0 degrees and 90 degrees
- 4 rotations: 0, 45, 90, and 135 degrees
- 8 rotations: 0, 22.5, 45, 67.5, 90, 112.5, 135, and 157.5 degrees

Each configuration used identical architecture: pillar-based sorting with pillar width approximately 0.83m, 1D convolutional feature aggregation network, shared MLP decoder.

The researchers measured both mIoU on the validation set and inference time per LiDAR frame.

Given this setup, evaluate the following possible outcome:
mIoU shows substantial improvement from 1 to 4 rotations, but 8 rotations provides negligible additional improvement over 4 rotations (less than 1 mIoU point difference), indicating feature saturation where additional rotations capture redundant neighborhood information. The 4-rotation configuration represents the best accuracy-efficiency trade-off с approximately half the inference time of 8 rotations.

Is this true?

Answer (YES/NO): YES